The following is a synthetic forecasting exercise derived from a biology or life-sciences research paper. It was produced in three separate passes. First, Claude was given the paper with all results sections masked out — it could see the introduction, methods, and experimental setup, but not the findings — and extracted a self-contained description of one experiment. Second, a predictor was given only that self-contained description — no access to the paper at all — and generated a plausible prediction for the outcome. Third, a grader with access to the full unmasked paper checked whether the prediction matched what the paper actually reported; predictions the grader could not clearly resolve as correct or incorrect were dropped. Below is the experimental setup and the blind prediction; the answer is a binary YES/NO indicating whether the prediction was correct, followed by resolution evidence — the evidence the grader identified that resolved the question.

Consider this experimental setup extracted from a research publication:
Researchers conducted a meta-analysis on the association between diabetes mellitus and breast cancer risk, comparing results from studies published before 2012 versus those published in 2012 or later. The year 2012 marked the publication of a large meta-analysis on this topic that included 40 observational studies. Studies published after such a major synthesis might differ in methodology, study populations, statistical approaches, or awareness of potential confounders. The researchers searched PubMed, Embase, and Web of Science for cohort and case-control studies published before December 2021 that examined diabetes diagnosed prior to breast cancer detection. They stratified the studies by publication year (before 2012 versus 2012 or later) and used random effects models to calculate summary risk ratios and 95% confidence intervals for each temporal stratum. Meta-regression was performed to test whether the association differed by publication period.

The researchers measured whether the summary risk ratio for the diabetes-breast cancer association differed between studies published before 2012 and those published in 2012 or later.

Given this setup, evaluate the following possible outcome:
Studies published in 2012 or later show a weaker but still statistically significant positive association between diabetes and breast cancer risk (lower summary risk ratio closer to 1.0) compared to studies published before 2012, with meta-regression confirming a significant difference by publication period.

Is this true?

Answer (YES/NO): NO